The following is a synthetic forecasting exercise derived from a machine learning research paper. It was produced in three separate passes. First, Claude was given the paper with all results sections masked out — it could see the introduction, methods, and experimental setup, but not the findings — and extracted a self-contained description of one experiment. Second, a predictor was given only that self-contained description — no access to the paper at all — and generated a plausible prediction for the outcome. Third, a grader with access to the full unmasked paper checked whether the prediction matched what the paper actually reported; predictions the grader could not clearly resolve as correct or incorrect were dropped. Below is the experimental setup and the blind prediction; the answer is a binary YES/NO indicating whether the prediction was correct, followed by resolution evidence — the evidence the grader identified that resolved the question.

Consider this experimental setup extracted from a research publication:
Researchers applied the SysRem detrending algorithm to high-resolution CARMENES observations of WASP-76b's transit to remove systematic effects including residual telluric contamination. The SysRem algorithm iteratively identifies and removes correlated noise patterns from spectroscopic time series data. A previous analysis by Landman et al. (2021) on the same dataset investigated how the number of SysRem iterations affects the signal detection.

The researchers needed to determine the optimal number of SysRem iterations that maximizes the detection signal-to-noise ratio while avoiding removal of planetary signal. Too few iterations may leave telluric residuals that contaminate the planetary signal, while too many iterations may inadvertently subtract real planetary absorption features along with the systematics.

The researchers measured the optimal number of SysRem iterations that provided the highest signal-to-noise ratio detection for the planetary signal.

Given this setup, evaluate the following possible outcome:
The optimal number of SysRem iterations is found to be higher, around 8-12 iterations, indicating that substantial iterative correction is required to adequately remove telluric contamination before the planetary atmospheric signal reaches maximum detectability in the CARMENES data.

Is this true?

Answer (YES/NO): YES